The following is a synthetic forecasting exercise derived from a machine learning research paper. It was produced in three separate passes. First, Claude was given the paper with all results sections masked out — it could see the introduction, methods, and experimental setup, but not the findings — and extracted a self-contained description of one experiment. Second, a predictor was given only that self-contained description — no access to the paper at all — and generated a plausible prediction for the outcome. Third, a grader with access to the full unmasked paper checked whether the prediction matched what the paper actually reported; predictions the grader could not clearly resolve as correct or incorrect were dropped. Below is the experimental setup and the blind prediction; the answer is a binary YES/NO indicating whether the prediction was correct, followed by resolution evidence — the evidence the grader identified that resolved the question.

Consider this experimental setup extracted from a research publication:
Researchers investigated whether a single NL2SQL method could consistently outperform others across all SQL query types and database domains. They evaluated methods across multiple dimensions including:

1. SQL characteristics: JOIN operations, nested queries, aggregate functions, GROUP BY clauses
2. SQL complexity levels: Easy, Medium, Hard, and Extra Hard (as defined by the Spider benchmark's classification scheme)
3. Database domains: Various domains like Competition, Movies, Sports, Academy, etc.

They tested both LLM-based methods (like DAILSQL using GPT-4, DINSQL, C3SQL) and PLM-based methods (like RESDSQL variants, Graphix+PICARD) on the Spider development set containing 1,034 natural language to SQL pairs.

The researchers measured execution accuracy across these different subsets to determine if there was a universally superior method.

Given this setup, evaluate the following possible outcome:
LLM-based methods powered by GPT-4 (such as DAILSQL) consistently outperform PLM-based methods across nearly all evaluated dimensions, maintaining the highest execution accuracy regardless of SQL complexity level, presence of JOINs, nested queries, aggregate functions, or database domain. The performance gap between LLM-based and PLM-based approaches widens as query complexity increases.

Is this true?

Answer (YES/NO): NO